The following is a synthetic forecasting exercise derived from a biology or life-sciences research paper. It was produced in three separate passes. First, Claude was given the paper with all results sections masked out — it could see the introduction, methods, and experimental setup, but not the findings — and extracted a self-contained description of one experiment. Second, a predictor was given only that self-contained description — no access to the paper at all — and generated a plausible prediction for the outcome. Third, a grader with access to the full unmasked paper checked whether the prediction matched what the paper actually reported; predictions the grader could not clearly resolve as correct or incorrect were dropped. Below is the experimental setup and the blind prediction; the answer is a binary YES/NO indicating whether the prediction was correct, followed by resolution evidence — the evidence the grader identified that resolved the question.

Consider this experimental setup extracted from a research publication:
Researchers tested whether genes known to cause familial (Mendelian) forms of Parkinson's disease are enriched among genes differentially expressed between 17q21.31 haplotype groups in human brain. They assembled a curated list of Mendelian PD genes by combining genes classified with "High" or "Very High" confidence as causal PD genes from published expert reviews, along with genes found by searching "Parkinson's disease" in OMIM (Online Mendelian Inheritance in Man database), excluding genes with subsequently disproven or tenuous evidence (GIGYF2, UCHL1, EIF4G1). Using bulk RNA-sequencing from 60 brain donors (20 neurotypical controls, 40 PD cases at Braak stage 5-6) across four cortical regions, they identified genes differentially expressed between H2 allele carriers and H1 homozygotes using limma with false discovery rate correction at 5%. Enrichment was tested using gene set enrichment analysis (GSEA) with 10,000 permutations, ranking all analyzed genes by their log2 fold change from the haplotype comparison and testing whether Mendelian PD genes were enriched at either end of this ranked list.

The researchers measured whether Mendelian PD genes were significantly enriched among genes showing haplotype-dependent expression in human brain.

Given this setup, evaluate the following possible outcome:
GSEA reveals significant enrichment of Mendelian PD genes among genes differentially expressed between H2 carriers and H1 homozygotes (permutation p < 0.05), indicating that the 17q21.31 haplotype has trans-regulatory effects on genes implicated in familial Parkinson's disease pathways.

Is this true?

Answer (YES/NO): NO